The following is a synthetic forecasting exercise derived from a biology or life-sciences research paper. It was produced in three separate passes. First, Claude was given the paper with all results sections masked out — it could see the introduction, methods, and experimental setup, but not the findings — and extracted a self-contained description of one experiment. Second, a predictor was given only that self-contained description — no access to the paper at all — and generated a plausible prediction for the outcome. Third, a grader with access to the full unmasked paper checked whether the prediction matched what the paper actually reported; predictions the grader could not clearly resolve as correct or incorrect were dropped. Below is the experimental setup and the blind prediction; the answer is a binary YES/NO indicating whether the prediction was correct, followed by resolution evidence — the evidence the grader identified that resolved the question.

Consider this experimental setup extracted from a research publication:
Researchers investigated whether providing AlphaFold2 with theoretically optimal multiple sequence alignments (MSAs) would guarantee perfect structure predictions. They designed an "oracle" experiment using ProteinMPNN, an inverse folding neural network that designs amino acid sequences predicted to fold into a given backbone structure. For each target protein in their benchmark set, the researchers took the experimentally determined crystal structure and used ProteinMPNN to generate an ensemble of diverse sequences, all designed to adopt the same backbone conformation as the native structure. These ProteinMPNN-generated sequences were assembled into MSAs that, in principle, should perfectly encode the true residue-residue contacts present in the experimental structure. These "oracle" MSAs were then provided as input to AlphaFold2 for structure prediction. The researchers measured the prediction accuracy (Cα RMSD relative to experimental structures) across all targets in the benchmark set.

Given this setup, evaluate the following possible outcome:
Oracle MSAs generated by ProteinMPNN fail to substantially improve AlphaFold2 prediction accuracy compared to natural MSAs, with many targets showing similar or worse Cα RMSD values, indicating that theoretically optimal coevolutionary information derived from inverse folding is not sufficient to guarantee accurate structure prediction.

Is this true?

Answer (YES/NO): NO